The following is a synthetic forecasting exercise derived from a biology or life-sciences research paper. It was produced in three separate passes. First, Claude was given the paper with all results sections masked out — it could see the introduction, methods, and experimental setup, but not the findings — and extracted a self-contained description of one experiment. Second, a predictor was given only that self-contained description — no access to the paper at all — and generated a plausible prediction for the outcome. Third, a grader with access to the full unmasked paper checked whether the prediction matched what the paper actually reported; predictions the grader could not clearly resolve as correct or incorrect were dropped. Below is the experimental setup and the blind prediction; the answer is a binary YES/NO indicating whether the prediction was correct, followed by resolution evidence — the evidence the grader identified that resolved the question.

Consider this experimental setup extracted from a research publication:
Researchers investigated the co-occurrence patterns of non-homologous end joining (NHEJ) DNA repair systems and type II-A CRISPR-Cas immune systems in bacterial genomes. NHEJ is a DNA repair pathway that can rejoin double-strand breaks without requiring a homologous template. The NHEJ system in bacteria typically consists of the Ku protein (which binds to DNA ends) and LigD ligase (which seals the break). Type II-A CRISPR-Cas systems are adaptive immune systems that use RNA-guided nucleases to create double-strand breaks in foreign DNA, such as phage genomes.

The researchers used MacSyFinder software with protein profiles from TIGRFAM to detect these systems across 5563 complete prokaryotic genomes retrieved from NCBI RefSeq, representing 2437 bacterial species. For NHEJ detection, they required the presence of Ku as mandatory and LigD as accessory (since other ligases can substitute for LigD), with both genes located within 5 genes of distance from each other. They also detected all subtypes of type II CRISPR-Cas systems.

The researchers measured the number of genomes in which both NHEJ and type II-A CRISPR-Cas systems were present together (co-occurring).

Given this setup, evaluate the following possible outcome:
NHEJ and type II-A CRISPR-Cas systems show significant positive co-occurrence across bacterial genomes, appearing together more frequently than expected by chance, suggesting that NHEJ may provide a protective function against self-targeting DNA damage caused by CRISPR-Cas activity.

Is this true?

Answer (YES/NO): NO